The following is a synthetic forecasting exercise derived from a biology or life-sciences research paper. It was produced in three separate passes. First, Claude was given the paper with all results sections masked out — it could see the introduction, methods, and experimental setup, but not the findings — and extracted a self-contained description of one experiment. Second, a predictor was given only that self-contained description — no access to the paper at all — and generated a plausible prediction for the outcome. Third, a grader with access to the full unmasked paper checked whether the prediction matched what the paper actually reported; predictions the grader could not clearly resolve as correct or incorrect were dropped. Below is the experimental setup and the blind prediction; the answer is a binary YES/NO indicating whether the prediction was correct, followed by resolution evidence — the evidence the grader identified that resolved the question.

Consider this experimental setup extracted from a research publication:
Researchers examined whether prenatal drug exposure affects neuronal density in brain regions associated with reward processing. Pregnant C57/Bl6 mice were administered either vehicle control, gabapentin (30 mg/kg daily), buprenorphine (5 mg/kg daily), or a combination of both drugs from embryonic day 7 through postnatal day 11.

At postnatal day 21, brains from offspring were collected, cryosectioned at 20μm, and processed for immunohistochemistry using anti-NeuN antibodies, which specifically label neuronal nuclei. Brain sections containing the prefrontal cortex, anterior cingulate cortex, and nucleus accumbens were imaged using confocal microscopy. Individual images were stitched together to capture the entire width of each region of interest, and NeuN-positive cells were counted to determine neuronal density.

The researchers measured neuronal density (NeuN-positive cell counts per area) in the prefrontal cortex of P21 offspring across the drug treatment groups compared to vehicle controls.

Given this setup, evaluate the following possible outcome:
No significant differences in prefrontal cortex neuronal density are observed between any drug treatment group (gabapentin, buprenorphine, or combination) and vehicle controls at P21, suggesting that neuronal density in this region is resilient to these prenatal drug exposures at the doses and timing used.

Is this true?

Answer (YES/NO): YES